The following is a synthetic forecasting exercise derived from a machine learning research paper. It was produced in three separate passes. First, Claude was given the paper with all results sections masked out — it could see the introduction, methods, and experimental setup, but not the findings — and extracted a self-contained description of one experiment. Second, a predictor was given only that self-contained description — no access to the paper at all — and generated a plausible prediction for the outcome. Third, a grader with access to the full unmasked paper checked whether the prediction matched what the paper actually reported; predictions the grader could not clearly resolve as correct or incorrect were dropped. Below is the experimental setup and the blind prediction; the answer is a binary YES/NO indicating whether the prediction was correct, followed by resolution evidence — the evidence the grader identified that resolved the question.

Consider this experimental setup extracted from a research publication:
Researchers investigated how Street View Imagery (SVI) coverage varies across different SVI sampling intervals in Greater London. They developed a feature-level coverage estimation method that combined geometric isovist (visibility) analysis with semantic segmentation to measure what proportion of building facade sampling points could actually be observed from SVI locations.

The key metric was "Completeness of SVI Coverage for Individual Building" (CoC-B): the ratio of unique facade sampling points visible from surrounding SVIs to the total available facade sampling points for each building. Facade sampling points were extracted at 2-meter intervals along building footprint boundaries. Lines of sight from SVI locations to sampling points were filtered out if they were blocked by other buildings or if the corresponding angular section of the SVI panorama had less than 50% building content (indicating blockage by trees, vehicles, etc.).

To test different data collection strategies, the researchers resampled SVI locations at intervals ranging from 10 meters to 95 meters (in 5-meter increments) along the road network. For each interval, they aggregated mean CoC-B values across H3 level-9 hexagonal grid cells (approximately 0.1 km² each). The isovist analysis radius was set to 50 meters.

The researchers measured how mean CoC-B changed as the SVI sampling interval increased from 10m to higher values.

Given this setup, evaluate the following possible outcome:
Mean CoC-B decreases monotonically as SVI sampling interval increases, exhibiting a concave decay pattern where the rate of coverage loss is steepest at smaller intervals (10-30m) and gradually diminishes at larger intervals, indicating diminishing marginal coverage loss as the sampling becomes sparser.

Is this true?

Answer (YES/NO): YES